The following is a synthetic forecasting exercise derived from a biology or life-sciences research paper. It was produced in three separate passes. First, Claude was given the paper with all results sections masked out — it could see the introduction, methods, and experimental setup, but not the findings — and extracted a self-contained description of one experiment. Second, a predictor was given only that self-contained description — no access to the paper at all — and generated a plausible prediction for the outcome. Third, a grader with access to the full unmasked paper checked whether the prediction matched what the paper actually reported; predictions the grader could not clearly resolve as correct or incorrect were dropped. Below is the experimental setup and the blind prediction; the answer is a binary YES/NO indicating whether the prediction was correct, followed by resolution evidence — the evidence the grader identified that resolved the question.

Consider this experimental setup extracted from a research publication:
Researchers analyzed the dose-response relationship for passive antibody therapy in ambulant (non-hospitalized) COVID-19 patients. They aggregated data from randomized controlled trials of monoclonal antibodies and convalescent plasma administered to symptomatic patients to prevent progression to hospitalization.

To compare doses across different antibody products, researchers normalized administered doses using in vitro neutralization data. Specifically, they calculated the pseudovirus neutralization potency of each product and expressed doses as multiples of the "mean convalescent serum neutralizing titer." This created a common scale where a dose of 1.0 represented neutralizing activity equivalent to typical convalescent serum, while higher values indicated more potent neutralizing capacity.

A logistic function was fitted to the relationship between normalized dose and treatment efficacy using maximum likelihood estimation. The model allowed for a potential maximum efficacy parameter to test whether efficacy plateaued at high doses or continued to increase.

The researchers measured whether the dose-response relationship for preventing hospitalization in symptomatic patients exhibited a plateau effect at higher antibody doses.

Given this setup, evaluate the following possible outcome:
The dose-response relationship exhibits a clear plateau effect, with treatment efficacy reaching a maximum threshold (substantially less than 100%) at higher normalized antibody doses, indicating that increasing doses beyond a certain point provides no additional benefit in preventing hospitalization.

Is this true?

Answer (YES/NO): YES